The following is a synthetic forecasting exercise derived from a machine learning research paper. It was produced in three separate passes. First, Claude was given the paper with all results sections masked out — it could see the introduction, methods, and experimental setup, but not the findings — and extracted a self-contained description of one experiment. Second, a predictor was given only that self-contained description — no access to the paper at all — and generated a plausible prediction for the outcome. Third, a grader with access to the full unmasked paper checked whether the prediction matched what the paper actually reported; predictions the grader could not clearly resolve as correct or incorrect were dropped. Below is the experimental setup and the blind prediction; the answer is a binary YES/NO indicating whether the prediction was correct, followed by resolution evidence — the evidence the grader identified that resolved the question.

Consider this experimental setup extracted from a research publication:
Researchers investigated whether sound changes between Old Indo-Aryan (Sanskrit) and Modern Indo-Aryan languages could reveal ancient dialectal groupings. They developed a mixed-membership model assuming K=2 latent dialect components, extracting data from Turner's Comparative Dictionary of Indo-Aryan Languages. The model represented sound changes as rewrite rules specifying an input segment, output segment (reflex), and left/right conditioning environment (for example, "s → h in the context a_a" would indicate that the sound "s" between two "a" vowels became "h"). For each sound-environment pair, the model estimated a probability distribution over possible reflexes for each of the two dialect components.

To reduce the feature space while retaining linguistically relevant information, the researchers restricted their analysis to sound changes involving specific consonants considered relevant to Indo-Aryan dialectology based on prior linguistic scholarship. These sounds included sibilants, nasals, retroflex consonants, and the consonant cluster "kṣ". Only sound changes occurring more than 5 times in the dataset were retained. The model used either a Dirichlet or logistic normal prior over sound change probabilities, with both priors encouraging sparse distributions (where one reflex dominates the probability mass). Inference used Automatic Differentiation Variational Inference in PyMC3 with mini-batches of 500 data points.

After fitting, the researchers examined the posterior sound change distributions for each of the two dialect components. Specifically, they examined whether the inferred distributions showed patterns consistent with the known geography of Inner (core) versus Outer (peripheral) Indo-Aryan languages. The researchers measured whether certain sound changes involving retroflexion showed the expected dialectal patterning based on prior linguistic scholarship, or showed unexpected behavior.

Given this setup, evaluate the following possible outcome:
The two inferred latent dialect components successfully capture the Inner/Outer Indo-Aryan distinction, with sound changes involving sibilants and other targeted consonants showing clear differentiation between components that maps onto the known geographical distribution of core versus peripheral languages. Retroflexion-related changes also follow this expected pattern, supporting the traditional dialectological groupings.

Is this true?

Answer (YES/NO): NO